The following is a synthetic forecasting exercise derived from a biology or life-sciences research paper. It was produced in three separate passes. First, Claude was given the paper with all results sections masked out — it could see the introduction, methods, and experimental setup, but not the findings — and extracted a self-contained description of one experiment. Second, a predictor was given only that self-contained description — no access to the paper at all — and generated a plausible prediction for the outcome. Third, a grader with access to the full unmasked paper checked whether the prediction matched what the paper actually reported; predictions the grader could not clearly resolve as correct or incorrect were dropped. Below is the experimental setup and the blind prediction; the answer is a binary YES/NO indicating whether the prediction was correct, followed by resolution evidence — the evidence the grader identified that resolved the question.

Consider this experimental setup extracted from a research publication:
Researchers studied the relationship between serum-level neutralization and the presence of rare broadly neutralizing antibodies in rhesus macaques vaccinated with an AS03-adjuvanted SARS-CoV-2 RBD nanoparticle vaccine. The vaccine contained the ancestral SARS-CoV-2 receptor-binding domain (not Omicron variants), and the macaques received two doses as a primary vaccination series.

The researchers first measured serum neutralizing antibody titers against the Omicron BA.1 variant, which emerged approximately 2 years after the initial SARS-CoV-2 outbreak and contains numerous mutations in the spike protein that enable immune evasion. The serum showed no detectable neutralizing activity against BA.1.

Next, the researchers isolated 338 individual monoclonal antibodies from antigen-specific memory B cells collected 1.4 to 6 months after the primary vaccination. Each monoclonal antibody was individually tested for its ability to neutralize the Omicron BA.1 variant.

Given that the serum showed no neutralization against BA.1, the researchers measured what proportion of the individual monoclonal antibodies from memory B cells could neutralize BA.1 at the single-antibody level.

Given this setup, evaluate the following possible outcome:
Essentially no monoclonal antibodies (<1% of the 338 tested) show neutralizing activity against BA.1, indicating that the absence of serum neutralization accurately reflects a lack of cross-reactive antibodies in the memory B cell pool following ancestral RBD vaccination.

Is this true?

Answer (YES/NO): NO